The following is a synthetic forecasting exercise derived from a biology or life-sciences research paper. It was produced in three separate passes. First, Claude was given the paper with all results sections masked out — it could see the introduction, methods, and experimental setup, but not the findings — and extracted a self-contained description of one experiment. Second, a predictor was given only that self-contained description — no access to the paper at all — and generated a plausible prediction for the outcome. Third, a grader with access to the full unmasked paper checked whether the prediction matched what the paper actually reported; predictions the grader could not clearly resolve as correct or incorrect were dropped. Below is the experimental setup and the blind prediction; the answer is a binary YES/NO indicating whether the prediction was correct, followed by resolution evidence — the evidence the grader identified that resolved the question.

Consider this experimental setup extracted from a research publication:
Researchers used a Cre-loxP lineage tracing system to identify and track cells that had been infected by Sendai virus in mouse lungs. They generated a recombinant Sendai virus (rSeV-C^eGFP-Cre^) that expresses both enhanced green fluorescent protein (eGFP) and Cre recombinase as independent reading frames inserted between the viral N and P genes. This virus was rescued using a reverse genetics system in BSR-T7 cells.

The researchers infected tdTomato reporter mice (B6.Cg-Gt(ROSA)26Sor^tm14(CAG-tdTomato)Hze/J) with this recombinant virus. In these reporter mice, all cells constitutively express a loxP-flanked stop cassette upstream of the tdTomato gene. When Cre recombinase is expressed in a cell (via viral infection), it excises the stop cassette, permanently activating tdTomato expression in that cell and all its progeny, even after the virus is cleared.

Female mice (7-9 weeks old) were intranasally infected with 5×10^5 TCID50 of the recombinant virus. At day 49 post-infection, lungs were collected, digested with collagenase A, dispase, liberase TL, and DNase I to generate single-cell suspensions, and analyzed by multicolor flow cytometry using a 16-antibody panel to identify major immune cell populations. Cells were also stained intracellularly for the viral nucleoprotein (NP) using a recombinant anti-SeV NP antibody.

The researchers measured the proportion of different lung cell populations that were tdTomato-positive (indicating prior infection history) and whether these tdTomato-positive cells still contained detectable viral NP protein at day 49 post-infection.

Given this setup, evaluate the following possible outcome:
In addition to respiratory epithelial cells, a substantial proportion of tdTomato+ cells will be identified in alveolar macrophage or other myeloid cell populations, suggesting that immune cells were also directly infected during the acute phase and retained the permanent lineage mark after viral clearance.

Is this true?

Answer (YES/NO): NO